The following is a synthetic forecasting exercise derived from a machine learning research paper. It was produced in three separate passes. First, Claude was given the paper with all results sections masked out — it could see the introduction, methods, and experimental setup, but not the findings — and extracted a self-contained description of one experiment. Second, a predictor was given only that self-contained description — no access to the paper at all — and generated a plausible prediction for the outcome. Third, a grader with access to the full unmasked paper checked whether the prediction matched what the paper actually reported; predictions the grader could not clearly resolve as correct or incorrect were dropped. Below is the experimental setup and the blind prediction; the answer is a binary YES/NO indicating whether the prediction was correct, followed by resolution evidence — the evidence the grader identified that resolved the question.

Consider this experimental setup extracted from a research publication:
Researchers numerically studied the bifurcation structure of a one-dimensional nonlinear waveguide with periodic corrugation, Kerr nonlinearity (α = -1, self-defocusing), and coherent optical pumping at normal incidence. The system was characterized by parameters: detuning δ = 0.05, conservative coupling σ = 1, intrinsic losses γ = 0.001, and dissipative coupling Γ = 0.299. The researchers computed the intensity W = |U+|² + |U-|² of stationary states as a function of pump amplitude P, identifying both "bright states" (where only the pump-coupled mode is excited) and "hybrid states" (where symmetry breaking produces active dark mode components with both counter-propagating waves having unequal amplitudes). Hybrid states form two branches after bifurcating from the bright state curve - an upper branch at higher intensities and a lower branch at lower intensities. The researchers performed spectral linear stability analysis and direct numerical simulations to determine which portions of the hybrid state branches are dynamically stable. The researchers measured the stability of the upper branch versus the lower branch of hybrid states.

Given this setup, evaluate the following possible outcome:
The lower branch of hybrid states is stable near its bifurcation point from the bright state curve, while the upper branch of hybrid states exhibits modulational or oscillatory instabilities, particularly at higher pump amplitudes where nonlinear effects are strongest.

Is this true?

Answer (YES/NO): NO